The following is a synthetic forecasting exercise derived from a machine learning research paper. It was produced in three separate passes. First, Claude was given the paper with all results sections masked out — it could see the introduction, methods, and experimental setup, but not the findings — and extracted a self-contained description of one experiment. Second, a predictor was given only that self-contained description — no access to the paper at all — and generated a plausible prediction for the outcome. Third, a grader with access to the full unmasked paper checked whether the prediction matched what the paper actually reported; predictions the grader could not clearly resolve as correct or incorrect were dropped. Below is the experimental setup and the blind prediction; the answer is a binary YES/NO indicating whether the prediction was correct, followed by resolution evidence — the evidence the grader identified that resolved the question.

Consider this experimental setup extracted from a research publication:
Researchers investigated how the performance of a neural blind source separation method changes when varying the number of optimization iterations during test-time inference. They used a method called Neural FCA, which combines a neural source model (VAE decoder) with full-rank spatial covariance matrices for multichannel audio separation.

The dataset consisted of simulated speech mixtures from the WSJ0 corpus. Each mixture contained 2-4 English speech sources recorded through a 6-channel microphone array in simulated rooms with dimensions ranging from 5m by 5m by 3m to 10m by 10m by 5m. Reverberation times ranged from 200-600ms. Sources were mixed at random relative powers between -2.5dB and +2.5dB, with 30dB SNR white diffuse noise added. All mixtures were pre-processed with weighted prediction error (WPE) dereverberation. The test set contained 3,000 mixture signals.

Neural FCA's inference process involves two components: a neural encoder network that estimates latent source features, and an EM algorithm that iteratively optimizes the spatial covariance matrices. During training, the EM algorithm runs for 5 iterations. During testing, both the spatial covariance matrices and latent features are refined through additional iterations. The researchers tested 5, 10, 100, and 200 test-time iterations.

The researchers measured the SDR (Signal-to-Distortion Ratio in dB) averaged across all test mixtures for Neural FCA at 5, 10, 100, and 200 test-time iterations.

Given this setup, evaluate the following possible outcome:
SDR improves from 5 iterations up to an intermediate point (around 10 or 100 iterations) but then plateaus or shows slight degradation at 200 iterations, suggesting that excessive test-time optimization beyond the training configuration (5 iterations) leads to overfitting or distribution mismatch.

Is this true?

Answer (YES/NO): NO